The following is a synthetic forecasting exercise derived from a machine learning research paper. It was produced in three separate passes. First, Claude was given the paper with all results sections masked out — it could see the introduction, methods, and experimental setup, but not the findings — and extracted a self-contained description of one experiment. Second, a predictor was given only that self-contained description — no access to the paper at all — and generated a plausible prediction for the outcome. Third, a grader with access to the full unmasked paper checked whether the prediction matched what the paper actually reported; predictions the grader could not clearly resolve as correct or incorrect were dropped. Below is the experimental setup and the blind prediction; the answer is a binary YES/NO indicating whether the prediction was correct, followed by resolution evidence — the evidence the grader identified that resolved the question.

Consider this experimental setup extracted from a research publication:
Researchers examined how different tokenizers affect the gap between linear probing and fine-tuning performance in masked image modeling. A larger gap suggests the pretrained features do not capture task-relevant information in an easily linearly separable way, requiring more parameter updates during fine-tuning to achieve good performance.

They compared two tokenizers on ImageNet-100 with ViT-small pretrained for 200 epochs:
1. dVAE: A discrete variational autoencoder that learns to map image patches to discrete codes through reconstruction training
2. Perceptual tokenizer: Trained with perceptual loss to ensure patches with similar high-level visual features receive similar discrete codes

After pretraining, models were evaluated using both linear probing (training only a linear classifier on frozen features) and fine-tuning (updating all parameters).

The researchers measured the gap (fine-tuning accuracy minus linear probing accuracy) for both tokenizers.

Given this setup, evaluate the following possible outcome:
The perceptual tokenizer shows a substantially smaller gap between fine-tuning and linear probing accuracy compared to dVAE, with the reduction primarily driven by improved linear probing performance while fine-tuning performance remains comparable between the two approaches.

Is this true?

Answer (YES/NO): YES